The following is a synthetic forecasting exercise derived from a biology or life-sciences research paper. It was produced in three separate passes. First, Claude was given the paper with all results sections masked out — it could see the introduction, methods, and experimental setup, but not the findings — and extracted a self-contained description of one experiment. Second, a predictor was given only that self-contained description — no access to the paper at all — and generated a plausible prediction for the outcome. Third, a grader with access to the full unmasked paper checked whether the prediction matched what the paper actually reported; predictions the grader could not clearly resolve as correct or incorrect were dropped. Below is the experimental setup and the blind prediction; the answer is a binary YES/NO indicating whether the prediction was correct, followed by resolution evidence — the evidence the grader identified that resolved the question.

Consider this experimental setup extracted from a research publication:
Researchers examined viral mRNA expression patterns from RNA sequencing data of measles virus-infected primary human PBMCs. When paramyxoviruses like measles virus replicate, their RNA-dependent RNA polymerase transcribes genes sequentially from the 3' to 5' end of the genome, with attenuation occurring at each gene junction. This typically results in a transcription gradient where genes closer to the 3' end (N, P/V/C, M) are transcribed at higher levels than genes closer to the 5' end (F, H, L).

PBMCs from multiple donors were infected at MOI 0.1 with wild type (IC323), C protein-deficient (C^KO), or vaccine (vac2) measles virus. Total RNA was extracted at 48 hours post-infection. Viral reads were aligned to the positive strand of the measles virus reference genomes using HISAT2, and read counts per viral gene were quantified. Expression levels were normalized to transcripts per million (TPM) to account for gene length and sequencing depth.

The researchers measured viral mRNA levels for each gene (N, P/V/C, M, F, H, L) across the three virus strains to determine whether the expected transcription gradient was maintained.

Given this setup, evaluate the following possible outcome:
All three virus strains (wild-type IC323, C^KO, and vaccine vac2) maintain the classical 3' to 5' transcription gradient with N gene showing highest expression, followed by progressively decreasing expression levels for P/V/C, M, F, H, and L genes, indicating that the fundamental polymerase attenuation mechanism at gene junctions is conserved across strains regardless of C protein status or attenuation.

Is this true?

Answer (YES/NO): NO